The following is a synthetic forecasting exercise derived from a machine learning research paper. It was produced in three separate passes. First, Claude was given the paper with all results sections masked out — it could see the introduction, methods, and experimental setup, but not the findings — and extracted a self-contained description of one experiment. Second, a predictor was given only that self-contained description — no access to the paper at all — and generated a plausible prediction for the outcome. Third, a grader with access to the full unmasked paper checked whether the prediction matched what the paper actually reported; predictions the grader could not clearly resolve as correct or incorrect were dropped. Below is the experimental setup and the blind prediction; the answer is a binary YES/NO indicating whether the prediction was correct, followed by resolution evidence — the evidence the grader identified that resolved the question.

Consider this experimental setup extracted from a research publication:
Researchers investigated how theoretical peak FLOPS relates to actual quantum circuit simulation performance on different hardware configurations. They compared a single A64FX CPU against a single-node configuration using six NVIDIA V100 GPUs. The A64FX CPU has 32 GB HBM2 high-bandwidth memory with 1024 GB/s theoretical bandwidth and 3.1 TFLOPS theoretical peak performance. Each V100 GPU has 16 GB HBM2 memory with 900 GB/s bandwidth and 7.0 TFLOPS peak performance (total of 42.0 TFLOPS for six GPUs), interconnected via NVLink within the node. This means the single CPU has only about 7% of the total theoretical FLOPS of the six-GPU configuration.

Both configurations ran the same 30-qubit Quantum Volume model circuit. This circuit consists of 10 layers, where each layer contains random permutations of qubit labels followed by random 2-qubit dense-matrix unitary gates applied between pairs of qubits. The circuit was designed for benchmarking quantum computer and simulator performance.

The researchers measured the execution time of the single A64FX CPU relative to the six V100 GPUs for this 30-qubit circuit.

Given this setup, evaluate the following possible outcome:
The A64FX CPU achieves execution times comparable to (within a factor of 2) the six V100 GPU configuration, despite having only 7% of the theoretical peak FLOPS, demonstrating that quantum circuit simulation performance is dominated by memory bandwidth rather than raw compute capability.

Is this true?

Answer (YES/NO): YES